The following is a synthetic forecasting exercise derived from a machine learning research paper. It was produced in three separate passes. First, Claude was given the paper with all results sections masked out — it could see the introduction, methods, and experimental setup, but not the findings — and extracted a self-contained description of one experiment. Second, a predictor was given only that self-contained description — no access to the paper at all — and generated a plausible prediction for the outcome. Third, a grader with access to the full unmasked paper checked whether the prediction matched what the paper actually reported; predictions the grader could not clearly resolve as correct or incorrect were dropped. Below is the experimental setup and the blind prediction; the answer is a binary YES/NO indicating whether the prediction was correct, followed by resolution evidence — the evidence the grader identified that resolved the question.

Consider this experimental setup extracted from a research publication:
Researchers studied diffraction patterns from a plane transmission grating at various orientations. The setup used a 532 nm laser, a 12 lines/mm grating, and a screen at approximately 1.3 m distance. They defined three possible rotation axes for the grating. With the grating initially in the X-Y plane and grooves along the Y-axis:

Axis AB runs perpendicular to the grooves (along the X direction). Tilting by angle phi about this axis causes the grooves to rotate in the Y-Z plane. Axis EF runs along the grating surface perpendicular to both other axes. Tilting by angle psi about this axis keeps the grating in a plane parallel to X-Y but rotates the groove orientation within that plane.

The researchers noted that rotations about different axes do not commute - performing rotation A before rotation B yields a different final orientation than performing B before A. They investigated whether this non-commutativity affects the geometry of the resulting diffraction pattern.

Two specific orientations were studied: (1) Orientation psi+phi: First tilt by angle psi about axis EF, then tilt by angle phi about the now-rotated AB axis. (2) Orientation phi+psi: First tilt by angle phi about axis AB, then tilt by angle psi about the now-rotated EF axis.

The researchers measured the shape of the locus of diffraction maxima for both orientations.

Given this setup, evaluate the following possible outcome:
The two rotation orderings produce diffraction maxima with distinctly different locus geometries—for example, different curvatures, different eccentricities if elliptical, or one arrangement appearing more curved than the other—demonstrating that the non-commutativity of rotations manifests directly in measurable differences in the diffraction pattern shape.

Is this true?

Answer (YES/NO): YES